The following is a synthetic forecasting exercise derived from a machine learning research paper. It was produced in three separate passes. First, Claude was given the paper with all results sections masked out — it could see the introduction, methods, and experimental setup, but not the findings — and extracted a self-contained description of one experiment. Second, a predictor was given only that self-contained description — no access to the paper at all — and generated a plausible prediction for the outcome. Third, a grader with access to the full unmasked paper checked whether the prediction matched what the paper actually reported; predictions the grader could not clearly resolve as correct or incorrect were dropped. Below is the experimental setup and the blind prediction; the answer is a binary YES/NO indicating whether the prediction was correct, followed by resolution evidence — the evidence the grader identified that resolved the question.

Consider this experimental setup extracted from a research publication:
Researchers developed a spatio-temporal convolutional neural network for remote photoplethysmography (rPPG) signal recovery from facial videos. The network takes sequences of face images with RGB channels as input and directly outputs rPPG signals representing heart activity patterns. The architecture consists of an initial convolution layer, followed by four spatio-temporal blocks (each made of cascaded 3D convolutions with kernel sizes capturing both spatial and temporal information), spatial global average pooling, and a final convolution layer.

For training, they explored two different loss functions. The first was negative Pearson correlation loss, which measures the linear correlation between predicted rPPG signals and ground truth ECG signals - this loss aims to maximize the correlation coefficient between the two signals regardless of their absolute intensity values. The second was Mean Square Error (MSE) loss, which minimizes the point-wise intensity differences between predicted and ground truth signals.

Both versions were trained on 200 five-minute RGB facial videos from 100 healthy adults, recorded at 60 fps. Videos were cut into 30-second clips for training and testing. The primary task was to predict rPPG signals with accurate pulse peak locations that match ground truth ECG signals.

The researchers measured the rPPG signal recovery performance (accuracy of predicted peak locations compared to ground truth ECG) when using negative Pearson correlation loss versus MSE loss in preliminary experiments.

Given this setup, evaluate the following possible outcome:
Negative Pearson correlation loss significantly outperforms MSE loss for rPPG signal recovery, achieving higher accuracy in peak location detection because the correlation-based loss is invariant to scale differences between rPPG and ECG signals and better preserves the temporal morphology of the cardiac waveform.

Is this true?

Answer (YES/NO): YES